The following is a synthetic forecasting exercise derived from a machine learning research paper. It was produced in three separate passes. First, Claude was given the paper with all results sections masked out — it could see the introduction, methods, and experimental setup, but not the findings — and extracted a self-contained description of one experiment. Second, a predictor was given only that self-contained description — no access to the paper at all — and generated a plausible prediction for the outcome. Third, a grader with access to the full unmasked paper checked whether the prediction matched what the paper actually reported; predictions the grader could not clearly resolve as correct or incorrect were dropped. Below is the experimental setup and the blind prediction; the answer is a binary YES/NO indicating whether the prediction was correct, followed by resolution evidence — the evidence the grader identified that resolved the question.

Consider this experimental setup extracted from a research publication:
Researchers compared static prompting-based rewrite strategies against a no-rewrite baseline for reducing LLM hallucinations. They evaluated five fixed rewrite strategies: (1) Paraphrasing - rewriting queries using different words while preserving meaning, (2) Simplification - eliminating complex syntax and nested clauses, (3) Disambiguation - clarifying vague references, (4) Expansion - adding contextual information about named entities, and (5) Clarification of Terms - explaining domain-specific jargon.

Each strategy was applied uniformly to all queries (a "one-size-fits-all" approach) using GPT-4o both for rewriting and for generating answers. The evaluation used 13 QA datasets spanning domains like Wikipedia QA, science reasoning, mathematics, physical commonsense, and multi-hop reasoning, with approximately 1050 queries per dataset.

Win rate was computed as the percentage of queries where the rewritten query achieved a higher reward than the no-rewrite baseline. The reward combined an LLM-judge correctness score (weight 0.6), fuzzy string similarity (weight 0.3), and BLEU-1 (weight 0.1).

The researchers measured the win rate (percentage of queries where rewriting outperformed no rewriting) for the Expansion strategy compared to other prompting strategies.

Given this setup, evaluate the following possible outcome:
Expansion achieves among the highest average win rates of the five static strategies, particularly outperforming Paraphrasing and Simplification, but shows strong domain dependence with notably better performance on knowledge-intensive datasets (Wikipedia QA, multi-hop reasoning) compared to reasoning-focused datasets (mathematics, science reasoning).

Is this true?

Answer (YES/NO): NO